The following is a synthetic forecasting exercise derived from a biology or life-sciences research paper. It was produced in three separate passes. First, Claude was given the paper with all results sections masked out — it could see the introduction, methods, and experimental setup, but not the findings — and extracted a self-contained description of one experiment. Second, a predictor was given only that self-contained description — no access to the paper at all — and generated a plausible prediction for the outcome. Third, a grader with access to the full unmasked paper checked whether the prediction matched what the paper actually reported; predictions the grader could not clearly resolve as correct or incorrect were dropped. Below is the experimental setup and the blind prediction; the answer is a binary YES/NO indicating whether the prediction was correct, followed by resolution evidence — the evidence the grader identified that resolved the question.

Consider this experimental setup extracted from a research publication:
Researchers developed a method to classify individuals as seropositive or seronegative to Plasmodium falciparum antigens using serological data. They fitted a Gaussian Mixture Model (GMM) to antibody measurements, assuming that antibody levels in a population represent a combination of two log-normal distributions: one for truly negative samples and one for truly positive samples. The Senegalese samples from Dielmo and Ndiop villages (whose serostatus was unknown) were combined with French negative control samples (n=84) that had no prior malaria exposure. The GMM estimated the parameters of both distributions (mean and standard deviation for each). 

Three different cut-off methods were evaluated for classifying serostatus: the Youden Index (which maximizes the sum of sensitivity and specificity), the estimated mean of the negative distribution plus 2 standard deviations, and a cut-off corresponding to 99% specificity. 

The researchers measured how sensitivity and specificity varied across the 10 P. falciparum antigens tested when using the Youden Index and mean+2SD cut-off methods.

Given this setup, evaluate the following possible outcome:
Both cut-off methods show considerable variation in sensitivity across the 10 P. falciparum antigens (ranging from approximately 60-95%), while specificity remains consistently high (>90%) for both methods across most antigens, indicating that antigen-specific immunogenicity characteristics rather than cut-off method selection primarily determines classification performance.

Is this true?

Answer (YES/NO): NO